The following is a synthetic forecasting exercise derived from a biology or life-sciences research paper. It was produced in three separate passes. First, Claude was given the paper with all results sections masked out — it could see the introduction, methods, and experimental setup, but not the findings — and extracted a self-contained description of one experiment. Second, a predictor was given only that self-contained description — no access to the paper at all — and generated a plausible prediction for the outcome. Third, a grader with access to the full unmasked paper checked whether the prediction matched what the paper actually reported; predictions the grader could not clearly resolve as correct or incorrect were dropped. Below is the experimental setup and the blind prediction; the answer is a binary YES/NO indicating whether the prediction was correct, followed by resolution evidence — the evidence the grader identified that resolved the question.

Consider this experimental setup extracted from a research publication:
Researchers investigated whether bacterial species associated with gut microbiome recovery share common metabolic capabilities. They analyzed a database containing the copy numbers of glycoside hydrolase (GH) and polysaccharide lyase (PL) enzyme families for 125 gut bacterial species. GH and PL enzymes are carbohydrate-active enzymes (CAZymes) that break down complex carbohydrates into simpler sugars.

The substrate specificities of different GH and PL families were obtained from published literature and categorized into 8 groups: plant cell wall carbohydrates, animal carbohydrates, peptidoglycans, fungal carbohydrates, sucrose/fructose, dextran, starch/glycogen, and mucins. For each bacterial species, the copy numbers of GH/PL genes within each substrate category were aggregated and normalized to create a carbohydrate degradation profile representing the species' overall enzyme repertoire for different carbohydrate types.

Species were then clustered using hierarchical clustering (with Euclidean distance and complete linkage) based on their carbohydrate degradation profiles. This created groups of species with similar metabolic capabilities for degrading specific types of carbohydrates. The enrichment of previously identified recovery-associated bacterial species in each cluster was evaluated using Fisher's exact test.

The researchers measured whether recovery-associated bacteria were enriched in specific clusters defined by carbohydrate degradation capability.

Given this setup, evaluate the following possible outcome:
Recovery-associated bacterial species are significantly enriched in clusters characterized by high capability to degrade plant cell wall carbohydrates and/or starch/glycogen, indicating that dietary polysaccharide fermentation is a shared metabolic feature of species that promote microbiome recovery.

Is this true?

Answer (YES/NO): NO